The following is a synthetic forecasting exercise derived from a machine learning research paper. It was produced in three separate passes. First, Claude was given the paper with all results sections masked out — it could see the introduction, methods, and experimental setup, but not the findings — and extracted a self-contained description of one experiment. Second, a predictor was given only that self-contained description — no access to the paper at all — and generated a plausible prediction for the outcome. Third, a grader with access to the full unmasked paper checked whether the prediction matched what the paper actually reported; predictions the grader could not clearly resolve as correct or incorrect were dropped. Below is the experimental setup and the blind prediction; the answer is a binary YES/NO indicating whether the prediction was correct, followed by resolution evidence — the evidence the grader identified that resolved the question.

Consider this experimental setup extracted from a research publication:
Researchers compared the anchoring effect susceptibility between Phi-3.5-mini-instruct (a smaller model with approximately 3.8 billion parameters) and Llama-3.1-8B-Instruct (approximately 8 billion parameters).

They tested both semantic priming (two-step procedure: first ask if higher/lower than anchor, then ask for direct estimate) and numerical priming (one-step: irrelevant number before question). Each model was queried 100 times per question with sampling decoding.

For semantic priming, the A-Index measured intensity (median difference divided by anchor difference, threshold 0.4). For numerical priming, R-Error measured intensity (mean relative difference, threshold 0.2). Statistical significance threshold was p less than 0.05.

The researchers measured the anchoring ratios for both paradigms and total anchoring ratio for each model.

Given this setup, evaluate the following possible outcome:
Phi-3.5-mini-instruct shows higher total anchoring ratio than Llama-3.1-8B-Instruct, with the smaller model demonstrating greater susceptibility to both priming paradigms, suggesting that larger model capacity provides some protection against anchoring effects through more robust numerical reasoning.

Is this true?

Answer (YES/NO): YES